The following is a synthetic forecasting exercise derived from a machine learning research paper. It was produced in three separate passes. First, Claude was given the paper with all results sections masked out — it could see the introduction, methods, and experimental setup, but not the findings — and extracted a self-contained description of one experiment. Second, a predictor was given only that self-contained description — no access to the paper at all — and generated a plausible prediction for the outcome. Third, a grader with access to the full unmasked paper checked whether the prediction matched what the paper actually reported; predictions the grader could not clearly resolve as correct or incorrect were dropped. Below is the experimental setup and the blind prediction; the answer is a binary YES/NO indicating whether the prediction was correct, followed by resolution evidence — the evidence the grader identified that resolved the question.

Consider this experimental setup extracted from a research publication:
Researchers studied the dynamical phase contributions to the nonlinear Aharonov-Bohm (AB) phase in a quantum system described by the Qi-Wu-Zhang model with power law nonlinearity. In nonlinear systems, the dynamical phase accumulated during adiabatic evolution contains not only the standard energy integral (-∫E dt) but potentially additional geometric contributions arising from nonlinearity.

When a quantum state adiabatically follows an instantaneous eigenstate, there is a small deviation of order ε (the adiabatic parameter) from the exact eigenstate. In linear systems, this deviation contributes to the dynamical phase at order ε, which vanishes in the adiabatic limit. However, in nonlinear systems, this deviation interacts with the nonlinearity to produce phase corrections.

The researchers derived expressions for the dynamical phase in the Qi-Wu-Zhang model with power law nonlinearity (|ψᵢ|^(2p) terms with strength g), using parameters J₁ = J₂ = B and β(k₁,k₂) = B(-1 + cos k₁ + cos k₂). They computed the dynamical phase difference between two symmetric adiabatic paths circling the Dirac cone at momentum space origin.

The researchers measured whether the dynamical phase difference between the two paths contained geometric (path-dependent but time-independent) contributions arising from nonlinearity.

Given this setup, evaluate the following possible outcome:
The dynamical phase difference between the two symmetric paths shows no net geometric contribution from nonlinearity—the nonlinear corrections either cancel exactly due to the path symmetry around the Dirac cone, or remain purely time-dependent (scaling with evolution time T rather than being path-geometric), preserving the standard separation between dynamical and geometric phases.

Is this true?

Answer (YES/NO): NO